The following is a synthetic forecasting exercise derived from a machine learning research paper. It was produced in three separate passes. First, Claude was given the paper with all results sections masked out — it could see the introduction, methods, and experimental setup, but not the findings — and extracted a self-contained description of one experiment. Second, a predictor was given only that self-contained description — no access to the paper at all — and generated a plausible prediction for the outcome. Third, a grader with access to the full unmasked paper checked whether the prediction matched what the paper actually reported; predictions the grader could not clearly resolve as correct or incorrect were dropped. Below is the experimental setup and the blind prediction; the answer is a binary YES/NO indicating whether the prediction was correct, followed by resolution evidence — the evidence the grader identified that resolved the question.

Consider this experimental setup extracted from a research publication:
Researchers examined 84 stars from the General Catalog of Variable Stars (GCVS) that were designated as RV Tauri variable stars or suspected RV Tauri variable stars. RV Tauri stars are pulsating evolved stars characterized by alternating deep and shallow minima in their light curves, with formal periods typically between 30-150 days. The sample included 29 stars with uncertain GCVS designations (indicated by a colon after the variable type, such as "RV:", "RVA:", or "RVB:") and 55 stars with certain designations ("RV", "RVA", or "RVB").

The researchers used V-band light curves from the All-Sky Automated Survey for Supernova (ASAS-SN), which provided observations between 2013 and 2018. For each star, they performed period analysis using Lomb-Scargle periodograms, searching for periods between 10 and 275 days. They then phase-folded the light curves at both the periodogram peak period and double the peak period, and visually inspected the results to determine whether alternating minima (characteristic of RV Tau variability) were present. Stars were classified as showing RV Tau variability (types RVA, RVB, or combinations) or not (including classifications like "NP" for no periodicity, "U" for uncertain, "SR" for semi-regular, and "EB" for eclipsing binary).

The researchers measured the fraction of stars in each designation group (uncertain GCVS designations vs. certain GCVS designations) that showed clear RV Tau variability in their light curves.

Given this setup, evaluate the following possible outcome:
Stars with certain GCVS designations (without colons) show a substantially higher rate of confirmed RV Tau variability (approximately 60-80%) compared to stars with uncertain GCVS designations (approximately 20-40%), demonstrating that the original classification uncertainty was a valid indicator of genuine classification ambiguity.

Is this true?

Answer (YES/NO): YES